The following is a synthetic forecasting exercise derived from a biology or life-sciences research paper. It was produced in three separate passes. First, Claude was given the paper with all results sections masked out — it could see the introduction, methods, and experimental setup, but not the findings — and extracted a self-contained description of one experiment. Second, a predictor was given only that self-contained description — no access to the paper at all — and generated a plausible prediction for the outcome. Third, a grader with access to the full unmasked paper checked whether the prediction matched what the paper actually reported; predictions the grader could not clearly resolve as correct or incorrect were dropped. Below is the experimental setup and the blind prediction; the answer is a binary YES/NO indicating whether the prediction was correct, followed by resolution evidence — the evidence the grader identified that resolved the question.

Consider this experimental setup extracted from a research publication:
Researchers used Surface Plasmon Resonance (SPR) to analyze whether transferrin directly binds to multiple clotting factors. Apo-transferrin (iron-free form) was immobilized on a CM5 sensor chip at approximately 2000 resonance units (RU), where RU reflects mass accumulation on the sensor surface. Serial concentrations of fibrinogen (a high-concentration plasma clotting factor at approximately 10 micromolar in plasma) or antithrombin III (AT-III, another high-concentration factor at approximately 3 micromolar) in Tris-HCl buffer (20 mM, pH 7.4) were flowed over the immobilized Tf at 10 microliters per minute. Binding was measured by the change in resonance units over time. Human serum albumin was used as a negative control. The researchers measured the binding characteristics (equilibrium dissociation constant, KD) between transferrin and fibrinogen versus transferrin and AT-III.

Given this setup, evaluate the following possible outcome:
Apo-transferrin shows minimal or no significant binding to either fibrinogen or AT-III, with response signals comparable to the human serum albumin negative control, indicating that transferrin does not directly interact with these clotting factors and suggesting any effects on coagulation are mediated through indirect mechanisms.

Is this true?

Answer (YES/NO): NO